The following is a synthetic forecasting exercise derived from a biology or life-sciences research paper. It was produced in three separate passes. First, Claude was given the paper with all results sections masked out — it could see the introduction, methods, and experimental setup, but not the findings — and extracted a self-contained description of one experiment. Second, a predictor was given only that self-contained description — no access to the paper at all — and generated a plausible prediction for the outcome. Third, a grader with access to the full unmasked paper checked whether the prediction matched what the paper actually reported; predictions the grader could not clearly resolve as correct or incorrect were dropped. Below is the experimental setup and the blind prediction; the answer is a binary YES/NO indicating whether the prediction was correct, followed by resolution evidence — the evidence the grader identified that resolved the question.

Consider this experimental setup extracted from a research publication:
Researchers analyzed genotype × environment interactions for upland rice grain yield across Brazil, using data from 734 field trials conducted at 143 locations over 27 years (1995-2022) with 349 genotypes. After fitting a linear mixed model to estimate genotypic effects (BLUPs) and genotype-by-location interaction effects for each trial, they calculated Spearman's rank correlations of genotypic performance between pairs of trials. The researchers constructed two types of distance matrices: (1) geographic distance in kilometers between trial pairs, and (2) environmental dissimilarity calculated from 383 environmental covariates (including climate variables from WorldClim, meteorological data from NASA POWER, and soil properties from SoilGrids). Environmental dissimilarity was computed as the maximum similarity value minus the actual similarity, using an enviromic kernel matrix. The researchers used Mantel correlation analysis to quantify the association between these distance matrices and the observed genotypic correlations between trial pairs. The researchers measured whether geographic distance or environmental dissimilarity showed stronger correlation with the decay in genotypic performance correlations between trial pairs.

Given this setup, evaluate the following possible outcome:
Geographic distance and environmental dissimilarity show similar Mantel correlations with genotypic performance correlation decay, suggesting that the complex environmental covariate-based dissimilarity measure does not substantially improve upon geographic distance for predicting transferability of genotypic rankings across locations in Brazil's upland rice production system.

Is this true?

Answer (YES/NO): NO